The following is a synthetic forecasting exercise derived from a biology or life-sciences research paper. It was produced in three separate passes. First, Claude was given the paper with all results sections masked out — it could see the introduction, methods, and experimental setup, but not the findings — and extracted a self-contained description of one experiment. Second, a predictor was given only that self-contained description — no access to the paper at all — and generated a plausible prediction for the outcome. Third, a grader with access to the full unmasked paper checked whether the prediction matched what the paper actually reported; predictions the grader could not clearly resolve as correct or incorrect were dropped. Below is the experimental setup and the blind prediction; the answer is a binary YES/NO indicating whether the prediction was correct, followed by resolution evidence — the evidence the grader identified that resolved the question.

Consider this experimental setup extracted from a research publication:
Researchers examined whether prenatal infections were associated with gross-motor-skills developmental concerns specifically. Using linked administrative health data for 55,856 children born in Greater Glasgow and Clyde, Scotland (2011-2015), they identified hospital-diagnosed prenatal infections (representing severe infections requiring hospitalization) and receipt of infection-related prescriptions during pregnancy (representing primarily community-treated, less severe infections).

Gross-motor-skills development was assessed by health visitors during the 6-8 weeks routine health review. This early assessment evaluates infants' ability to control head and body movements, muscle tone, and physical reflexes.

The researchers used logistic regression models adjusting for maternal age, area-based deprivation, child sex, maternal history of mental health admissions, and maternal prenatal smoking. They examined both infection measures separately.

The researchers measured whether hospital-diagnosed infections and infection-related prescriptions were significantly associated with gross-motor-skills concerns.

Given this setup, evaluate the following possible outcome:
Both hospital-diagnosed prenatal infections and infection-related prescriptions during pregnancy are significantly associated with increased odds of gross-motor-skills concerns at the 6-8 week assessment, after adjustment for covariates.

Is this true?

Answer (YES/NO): NO